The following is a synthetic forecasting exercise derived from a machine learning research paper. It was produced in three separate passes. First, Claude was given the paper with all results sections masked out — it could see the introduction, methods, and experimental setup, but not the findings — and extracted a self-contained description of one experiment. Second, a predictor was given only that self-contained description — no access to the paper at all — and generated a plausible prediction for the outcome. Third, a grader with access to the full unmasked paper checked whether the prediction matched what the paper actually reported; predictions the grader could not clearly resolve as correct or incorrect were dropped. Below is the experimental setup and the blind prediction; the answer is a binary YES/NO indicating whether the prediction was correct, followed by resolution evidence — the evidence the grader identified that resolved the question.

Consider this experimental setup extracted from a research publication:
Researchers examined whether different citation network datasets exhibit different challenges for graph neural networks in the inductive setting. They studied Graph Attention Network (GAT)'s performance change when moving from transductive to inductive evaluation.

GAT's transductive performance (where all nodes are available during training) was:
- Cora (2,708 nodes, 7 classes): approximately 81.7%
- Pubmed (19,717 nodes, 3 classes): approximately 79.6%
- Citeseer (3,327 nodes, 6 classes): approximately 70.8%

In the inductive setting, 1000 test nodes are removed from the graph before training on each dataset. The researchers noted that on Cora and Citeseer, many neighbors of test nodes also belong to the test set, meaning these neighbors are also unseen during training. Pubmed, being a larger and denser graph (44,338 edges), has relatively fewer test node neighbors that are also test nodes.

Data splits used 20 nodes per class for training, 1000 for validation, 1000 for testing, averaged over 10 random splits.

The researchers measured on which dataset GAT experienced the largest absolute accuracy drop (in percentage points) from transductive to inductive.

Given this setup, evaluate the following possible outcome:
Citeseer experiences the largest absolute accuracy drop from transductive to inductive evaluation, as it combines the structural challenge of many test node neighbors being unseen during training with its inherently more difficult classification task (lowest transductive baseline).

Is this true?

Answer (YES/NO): NO